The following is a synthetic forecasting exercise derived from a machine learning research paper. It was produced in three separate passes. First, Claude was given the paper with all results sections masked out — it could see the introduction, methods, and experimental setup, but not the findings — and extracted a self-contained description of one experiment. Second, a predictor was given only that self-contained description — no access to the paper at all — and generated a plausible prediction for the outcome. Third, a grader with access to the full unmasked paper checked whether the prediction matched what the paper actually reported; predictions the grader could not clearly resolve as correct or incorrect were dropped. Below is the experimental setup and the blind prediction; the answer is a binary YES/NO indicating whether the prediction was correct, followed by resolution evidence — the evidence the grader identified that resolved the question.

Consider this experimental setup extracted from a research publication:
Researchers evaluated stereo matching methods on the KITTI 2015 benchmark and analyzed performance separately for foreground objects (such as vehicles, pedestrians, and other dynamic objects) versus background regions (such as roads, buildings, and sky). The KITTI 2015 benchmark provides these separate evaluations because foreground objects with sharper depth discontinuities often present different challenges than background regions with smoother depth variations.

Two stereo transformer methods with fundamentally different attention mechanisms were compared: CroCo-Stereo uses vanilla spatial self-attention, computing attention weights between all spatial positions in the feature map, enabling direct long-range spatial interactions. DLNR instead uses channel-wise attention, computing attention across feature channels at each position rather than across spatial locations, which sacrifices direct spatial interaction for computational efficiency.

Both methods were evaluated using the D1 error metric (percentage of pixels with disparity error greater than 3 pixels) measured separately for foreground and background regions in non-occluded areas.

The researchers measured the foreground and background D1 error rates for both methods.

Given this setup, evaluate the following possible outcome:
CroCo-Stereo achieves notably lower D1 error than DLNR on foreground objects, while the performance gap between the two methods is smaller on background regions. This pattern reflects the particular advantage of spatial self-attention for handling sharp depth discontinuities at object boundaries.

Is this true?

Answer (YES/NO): NO